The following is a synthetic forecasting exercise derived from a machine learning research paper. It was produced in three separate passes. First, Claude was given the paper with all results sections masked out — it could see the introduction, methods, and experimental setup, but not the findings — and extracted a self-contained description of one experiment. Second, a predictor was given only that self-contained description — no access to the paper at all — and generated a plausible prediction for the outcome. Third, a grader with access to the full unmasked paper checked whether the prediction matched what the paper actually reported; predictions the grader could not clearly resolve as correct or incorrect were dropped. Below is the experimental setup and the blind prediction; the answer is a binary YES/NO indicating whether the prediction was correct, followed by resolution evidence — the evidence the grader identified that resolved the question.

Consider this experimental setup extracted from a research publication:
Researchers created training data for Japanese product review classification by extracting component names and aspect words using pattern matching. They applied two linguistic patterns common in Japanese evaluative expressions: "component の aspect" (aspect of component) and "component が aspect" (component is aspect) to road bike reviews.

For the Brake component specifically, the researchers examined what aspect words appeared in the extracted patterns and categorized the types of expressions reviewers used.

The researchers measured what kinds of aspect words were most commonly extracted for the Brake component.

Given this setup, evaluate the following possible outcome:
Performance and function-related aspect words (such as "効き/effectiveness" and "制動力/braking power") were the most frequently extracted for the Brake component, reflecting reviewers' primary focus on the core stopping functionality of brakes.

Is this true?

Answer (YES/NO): NO